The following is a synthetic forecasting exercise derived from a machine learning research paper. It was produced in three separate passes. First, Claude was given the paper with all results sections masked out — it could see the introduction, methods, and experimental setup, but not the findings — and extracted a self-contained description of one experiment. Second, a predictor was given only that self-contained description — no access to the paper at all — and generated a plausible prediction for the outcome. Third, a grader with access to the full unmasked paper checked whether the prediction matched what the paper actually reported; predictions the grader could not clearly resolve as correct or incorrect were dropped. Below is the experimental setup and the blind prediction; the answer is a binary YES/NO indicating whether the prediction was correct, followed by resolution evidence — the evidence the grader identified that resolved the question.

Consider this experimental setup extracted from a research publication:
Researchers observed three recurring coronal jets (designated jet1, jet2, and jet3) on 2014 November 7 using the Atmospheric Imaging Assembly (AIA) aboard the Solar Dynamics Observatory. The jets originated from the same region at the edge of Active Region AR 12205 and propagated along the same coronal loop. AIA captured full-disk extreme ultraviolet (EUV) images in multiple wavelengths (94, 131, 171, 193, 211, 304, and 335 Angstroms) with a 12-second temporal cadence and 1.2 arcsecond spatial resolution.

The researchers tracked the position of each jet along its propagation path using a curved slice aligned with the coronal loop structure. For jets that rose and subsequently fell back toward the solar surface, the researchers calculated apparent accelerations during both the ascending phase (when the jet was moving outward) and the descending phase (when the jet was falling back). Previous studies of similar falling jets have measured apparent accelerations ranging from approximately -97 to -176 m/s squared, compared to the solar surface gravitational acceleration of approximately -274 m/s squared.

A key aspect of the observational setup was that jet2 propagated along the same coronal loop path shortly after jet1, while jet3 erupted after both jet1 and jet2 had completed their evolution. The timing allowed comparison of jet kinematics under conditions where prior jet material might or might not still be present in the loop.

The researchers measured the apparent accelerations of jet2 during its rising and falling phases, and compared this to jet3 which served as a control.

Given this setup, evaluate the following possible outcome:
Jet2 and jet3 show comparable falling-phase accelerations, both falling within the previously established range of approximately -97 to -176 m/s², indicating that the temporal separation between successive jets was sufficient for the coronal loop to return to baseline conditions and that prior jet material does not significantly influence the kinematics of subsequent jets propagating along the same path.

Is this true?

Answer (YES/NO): NO